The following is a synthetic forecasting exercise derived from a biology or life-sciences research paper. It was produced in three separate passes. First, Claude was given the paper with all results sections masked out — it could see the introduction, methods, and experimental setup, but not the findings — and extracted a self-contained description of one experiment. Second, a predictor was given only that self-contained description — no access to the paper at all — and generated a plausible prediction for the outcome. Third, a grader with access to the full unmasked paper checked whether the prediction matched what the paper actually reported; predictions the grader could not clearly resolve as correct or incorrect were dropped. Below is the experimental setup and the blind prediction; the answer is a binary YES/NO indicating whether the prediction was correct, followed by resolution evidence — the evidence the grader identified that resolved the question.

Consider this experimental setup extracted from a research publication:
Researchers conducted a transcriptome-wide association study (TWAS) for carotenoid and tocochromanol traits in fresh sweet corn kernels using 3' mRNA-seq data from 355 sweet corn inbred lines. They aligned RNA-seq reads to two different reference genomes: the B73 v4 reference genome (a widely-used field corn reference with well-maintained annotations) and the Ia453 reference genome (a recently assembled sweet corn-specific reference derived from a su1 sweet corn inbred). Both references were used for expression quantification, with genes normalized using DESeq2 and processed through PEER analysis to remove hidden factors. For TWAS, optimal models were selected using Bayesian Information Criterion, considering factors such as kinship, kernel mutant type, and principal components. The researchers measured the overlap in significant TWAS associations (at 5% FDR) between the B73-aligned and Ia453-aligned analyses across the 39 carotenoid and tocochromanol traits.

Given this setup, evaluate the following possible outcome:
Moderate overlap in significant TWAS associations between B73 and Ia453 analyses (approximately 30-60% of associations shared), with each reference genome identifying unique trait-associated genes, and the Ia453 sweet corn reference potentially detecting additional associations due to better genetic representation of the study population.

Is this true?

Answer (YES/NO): NO